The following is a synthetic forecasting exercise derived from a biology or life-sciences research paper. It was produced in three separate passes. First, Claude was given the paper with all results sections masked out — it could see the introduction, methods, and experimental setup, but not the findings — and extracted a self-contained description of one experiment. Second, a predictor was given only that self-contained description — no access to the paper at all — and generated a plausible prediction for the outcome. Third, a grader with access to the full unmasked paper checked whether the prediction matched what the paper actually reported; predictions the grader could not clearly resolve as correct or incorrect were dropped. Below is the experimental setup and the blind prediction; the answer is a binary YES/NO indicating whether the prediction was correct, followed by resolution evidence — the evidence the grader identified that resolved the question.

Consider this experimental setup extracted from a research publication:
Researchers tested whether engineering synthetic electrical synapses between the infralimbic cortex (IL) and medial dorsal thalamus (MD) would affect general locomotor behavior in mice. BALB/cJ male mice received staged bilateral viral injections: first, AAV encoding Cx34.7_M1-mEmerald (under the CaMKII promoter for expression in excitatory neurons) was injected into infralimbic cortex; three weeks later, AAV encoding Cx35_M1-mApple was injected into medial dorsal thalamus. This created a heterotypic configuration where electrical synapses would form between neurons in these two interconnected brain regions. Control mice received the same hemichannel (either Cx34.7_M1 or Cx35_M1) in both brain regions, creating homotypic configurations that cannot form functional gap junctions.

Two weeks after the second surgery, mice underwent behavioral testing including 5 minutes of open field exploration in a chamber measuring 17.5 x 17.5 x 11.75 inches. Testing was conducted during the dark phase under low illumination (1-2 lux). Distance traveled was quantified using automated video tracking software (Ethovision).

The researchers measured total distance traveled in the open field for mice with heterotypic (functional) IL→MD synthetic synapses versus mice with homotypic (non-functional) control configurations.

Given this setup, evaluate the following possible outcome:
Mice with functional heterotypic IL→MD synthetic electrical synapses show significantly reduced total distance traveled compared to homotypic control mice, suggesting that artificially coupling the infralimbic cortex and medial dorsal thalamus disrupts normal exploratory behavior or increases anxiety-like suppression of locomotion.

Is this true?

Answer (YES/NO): NO